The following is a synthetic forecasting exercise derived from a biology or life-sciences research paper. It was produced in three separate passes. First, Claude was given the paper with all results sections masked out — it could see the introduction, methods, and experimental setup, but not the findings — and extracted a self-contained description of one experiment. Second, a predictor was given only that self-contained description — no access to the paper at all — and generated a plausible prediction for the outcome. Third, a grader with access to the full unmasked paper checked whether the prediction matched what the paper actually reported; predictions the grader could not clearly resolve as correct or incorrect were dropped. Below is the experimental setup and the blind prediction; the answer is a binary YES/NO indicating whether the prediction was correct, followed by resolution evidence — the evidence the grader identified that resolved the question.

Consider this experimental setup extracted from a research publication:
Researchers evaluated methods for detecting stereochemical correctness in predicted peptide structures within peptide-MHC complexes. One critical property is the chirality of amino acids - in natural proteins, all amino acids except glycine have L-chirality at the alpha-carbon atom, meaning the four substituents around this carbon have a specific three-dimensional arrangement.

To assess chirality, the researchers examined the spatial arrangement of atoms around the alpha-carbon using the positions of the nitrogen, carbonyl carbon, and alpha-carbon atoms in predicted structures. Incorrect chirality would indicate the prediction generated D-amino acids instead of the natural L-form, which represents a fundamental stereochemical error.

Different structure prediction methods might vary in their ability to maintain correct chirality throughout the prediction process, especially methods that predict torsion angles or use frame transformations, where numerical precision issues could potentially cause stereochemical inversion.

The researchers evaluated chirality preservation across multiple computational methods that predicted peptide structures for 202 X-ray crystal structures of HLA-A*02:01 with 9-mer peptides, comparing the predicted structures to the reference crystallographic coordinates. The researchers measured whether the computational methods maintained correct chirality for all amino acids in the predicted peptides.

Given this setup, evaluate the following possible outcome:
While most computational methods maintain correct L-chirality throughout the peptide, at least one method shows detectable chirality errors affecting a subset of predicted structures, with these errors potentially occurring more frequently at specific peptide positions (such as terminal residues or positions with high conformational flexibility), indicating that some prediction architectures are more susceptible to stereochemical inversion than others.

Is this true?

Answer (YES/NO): YES